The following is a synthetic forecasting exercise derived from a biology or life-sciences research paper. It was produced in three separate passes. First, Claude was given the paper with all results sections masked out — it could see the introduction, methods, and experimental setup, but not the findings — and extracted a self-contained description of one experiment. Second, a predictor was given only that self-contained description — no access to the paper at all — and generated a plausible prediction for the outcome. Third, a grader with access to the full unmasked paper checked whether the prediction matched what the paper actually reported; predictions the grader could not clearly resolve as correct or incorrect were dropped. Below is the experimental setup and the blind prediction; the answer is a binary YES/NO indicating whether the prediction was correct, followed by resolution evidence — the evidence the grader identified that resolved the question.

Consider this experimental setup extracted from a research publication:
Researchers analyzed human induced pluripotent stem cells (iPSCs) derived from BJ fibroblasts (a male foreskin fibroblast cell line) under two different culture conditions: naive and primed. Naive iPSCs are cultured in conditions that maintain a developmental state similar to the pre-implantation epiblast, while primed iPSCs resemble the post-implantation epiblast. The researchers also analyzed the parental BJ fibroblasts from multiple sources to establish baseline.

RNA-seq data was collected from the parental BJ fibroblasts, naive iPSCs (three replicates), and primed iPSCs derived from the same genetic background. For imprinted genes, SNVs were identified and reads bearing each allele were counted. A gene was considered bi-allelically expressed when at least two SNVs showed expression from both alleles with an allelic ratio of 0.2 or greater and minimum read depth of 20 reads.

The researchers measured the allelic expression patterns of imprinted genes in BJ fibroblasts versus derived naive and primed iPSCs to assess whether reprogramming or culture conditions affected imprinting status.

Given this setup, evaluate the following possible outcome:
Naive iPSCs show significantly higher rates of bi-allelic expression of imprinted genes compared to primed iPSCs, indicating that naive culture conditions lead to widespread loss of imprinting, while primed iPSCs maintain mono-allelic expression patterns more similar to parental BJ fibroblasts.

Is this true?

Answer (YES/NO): NO